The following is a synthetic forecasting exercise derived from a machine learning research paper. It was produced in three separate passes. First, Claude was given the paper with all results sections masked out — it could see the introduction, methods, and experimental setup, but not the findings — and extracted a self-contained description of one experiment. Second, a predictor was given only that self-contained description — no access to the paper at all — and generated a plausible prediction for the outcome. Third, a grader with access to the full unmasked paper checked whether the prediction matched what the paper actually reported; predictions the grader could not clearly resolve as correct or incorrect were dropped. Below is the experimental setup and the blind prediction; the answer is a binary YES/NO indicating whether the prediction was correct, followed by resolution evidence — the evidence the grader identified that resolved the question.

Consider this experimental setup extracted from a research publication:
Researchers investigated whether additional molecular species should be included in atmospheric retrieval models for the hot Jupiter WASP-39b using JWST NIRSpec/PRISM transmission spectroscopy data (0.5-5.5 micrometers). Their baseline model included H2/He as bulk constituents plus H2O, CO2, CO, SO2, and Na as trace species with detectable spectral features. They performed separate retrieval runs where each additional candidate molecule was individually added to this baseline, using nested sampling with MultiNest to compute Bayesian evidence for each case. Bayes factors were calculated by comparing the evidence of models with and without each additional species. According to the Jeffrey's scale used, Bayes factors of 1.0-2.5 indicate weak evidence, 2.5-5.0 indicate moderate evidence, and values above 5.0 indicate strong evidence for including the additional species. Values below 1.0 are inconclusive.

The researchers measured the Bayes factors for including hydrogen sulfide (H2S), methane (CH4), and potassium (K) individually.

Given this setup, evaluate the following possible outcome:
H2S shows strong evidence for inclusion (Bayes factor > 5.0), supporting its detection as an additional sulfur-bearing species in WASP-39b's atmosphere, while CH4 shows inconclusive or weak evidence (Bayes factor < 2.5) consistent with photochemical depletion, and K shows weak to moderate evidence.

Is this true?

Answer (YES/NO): NO